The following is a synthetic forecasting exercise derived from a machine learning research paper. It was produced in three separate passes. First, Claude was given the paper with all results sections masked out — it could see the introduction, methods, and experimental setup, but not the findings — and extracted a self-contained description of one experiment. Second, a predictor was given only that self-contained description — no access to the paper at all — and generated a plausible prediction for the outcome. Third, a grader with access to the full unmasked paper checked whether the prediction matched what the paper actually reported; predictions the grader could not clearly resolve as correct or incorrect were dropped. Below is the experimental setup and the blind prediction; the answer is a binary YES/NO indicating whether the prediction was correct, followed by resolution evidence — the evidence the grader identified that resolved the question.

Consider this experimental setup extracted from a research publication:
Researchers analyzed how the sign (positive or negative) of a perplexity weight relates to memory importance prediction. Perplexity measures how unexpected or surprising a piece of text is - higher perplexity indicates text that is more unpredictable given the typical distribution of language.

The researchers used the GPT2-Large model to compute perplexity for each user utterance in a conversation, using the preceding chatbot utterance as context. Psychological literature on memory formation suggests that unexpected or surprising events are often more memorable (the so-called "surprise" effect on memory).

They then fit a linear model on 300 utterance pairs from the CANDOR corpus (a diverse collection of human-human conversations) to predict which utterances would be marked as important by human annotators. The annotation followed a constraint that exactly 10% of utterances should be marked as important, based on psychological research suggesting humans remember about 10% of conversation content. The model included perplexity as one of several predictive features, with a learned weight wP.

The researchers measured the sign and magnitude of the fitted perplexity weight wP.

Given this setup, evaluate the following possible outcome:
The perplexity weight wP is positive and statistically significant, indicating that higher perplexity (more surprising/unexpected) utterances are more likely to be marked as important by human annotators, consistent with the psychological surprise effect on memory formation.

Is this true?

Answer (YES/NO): NO